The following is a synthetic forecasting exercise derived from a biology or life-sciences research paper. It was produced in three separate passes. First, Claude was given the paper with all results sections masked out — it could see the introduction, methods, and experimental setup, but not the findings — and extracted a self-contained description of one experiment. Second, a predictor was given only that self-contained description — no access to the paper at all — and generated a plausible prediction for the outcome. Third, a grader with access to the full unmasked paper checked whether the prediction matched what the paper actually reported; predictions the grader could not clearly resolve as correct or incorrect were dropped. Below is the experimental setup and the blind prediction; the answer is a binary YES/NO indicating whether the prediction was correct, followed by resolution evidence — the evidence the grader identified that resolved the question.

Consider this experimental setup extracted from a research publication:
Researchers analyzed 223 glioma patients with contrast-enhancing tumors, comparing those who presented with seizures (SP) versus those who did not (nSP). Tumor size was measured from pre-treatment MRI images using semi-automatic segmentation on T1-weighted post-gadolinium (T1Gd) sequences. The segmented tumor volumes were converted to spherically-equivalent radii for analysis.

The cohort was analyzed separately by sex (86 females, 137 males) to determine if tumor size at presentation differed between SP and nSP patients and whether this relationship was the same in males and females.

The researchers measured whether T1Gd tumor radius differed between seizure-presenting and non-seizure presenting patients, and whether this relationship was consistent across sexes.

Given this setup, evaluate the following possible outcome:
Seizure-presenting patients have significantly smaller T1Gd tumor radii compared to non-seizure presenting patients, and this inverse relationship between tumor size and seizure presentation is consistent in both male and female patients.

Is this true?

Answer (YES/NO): YES